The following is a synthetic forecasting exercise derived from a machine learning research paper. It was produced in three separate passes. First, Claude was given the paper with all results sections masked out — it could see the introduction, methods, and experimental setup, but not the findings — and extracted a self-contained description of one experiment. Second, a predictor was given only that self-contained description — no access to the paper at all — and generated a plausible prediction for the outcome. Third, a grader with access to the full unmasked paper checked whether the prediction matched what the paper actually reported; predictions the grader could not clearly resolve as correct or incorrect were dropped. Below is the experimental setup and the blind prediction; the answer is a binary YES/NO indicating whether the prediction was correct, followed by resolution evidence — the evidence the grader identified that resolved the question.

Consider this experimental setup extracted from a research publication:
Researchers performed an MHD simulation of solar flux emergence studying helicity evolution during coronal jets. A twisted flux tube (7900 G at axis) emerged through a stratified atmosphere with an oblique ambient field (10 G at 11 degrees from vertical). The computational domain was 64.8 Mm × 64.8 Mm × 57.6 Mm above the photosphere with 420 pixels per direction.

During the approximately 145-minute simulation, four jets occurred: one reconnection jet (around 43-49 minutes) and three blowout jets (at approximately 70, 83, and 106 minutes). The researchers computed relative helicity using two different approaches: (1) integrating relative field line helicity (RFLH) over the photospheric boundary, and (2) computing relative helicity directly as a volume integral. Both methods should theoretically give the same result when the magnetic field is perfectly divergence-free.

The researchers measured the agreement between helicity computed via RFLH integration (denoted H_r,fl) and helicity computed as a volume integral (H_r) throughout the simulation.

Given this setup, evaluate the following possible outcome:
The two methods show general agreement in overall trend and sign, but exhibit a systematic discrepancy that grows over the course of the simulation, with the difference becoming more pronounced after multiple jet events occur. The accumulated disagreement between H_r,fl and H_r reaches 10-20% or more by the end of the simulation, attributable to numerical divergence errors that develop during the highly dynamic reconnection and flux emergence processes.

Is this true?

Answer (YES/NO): NO